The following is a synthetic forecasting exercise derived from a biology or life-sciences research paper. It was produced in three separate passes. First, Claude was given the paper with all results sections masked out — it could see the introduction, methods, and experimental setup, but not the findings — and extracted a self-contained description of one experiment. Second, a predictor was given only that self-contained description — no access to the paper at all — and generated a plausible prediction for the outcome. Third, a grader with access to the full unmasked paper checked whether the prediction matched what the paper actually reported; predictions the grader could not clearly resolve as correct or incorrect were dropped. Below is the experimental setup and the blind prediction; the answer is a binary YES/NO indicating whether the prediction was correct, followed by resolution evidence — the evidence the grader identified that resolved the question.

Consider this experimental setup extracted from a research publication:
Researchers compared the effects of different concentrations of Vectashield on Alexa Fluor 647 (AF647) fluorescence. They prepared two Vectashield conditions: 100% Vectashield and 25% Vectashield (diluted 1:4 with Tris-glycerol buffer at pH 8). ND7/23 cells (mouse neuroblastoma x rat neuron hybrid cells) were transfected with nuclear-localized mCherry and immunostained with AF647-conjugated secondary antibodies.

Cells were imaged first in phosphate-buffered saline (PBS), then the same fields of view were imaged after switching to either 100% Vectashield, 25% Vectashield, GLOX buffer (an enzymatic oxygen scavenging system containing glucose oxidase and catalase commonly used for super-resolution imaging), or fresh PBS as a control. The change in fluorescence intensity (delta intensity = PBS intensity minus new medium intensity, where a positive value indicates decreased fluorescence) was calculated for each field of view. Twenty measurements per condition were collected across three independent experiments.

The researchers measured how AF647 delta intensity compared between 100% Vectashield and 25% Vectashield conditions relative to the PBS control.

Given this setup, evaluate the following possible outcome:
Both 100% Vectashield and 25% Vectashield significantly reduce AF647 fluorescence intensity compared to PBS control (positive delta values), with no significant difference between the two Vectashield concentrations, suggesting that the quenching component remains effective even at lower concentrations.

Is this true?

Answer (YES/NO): NO